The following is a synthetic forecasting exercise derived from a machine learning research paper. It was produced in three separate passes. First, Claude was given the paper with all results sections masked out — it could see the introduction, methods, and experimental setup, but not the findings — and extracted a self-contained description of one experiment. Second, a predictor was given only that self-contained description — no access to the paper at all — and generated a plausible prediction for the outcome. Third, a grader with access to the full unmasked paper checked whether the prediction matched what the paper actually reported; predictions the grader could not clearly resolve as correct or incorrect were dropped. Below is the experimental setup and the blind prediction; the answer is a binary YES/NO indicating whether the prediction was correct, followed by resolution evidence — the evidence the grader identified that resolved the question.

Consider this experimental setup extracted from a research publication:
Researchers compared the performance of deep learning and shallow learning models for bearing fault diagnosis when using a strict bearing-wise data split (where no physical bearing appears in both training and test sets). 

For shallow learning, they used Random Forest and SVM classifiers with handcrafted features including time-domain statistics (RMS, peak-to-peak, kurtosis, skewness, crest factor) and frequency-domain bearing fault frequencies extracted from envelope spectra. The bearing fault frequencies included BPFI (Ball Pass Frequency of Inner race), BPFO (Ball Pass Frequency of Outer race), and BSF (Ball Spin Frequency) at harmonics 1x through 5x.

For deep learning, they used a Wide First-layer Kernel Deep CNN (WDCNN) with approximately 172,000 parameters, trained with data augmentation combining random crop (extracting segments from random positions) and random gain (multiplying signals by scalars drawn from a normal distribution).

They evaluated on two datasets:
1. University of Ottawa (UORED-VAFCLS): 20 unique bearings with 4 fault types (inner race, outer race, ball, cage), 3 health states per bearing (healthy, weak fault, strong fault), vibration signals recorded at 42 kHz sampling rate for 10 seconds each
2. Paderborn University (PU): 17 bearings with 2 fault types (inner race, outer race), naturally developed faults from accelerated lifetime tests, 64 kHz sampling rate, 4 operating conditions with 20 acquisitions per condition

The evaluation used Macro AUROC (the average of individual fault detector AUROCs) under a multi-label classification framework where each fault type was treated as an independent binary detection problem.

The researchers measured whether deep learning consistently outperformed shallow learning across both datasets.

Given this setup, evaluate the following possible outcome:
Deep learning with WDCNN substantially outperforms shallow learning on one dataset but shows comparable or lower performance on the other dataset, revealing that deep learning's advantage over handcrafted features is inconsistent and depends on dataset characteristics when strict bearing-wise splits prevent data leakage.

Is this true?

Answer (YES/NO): NO